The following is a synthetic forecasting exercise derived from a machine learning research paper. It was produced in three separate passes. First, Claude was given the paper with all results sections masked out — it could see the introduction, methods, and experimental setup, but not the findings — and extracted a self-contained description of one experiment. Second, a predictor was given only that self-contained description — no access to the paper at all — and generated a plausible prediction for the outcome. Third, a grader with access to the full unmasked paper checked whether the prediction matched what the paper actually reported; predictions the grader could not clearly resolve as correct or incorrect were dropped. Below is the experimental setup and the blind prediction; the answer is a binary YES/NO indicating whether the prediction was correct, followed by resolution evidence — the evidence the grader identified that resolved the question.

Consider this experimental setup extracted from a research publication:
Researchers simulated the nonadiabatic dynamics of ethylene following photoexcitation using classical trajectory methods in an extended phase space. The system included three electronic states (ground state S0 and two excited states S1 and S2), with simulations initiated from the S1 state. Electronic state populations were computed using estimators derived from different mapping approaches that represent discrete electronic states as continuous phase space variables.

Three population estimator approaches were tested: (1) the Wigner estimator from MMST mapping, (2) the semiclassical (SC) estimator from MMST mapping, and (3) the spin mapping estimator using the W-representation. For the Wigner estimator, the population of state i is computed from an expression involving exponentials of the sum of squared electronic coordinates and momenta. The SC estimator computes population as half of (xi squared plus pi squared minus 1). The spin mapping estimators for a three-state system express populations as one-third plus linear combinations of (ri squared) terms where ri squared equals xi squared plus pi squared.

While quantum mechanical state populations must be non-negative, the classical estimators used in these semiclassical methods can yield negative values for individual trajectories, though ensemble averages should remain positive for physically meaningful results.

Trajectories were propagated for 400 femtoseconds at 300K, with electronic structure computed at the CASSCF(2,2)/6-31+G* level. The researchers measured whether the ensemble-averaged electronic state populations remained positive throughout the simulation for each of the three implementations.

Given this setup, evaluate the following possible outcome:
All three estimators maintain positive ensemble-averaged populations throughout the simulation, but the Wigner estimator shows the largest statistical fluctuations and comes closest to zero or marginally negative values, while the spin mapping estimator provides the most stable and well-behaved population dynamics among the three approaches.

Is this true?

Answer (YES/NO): NO